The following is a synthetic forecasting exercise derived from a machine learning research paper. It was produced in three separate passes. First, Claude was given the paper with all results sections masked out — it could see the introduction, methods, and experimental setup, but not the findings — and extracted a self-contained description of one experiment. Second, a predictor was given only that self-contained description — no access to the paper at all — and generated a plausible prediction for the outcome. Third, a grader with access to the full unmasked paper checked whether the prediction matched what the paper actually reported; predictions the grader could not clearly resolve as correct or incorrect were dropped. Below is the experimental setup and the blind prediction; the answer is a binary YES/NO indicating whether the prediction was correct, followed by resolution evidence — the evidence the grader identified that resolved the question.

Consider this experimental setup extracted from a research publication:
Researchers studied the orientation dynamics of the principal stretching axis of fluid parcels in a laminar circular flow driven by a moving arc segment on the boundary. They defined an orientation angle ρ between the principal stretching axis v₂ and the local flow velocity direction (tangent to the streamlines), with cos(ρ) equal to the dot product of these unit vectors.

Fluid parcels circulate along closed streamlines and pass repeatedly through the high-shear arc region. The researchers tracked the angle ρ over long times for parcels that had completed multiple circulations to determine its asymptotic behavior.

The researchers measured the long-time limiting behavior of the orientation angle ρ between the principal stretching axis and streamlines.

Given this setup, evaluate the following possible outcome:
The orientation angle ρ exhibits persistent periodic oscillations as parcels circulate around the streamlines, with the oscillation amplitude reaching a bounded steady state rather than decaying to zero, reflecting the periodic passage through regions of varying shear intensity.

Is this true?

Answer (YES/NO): NO